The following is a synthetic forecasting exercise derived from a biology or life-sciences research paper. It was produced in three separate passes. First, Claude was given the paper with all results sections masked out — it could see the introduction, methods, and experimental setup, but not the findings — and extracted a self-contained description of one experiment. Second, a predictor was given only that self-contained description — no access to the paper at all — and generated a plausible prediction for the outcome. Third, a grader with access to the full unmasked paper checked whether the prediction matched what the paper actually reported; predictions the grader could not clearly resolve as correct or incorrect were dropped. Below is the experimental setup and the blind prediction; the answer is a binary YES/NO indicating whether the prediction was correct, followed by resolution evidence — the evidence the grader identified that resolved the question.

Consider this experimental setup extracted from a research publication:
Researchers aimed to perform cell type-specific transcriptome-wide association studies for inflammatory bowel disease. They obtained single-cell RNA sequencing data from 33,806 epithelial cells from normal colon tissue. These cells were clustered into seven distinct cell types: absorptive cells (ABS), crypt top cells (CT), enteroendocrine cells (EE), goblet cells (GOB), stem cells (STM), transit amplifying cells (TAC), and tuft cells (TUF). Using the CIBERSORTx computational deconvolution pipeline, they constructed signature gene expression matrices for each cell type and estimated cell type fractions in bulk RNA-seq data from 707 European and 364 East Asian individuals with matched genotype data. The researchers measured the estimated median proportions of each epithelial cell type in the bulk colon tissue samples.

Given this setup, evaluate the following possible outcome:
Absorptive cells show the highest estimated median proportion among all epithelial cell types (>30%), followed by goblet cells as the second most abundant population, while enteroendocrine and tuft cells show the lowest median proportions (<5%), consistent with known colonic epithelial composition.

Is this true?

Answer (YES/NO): NO